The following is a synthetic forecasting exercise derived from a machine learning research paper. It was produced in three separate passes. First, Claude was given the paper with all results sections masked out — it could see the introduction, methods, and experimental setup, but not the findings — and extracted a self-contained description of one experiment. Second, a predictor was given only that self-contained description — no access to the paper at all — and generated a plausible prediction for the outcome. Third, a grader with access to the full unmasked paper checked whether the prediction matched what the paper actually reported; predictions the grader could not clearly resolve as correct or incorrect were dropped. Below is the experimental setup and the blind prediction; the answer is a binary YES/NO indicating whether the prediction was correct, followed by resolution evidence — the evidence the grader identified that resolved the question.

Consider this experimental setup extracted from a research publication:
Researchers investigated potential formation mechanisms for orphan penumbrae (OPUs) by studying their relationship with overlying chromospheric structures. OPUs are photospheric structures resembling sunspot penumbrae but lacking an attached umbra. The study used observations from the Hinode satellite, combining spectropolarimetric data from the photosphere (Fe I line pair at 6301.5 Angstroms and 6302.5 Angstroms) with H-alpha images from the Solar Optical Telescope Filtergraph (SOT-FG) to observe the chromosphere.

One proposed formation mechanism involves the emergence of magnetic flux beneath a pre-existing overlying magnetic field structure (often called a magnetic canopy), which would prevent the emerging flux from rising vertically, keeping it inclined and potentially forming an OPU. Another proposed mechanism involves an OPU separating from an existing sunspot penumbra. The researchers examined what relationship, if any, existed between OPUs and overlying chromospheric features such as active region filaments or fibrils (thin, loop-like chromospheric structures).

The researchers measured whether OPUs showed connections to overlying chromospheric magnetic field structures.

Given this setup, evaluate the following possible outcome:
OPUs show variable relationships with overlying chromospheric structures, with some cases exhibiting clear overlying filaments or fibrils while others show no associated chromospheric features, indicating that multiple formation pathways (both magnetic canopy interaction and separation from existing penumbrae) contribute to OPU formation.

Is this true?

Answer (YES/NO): NO